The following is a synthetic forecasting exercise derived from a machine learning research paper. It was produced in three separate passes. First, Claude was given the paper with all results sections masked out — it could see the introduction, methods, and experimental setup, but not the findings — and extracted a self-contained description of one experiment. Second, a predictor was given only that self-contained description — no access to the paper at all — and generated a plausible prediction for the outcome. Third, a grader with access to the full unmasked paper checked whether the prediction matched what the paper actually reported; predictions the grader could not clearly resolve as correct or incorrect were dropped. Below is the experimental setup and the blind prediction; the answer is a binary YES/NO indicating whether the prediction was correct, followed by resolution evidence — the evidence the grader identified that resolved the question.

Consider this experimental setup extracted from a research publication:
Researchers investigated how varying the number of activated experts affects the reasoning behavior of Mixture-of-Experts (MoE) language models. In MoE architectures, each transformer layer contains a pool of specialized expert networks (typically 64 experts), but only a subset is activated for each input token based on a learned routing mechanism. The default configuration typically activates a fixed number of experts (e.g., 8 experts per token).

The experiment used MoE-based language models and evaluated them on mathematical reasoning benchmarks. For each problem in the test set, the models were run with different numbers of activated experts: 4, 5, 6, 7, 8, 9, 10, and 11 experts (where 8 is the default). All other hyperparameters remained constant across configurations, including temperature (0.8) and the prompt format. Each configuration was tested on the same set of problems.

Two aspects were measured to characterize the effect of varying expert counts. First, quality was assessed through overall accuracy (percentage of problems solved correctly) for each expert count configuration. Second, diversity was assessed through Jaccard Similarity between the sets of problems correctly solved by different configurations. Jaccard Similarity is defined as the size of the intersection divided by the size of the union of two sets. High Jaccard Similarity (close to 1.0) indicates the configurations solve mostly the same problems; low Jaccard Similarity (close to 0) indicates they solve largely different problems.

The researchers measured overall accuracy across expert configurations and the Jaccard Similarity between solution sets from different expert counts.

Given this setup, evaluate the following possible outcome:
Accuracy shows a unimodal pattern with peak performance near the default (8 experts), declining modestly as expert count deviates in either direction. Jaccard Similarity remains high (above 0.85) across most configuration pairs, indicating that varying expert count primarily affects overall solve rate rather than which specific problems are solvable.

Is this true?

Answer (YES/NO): NO